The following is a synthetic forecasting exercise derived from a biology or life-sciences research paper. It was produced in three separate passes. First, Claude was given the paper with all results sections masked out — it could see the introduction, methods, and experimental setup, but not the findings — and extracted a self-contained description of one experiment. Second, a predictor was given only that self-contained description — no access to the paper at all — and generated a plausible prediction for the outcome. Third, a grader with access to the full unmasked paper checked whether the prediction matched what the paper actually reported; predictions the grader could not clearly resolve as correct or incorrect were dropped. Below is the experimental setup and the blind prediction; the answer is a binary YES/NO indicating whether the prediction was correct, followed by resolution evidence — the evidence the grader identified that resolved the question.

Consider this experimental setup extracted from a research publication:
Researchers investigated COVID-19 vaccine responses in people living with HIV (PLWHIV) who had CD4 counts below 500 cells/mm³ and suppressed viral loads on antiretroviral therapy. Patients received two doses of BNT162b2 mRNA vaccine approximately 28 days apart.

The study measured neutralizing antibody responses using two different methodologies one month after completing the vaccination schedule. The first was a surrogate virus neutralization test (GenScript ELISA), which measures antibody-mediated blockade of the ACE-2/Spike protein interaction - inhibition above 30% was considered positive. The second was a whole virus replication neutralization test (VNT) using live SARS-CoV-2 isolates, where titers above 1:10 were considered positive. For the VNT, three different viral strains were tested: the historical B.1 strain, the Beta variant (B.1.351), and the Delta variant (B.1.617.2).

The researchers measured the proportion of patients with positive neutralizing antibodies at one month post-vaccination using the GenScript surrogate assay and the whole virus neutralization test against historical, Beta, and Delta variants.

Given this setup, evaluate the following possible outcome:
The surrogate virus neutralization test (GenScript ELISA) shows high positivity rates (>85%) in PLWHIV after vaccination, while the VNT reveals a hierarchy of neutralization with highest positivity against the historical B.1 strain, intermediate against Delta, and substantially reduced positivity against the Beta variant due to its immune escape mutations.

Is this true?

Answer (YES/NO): NO